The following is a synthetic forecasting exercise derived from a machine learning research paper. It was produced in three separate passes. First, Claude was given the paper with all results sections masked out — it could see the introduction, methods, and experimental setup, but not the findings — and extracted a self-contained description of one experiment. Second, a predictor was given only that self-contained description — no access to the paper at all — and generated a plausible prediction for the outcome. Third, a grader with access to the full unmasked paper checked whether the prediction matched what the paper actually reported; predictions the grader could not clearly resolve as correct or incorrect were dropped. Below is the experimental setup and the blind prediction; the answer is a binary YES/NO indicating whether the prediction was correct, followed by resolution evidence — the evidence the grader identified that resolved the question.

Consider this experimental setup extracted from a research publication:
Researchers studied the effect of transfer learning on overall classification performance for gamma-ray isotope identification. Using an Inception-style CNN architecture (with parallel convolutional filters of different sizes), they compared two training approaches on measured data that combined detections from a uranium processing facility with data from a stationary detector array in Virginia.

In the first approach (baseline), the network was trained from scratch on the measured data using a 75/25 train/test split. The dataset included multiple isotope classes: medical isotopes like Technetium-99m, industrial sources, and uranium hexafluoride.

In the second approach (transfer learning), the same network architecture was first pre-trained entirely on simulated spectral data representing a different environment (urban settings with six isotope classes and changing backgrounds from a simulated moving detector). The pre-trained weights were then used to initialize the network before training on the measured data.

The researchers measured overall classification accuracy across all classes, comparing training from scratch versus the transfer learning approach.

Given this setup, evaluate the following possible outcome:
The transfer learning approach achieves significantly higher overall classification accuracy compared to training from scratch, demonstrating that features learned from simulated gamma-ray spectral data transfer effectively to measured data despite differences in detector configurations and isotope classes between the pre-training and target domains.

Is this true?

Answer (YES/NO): NO